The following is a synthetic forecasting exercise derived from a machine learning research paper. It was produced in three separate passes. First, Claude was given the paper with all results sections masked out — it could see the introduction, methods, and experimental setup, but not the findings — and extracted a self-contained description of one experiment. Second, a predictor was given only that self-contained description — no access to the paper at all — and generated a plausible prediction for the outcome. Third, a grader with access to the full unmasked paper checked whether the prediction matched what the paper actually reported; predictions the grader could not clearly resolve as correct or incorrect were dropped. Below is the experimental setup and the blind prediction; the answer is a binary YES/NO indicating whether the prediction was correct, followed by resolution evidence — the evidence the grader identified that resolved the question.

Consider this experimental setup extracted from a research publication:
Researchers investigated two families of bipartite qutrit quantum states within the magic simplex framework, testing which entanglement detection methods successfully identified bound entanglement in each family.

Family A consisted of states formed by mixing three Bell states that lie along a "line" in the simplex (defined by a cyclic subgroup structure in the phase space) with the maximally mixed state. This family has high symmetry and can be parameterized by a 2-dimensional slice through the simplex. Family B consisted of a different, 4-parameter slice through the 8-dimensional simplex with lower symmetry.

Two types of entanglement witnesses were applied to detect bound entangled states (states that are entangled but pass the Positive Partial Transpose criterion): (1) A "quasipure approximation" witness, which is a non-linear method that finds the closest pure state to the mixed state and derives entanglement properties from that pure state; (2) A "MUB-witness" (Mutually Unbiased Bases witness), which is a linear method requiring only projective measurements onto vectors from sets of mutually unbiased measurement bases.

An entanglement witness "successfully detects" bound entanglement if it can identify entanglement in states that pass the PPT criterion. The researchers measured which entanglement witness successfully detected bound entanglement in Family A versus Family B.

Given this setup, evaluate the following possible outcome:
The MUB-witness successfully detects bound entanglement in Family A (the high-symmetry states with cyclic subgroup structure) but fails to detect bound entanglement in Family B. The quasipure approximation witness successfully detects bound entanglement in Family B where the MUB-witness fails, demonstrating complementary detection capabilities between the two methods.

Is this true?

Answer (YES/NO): NO